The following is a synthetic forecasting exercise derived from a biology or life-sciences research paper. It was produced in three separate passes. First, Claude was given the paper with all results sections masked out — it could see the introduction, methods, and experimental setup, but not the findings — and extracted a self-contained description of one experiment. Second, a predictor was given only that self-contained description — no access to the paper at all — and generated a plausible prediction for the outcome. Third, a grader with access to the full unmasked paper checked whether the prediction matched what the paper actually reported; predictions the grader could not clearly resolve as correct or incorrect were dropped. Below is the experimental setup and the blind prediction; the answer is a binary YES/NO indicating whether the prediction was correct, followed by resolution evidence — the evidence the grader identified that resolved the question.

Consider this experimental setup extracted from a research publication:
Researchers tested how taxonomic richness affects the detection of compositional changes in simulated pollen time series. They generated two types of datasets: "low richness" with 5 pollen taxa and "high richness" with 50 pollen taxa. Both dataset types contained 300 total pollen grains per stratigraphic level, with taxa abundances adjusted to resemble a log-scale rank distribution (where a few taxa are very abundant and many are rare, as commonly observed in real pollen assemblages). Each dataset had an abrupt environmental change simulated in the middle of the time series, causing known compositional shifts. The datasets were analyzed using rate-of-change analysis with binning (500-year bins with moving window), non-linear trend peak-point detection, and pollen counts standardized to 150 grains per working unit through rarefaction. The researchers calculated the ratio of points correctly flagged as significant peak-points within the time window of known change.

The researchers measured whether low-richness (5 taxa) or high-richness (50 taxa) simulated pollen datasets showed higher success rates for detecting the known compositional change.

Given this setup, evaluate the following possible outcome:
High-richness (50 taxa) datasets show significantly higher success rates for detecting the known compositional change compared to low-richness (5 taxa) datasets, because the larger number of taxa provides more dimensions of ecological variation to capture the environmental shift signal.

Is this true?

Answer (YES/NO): NO